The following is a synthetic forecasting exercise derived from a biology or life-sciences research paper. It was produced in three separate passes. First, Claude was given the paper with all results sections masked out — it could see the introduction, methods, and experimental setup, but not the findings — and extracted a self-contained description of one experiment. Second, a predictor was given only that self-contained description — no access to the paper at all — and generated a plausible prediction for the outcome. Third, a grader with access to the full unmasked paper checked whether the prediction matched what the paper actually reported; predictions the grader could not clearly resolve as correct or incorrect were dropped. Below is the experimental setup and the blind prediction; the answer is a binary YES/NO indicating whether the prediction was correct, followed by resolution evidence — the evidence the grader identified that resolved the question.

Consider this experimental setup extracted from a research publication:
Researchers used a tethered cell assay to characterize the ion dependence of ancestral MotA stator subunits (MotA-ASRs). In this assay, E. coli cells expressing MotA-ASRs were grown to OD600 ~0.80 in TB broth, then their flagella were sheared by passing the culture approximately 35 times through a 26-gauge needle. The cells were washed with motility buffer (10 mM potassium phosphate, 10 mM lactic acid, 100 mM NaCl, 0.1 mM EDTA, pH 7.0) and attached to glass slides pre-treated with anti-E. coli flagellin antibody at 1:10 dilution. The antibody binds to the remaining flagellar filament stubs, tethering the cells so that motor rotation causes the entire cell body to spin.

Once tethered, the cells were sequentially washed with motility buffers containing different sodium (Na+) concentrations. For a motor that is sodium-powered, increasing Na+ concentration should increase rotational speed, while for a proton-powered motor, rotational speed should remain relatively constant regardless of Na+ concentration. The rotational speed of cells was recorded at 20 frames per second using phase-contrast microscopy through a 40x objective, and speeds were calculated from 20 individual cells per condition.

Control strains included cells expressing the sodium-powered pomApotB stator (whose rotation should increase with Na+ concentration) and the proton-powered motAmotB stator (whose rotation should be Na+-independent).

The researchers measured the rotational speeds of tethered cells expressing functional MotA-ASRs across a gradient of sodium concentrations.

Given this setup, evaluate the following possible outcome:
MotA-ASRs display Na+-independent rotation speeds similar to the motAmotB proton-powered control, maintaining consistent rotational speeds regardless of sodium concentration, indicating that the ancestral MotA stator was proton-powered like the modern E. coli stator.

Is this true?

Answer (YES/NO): YES